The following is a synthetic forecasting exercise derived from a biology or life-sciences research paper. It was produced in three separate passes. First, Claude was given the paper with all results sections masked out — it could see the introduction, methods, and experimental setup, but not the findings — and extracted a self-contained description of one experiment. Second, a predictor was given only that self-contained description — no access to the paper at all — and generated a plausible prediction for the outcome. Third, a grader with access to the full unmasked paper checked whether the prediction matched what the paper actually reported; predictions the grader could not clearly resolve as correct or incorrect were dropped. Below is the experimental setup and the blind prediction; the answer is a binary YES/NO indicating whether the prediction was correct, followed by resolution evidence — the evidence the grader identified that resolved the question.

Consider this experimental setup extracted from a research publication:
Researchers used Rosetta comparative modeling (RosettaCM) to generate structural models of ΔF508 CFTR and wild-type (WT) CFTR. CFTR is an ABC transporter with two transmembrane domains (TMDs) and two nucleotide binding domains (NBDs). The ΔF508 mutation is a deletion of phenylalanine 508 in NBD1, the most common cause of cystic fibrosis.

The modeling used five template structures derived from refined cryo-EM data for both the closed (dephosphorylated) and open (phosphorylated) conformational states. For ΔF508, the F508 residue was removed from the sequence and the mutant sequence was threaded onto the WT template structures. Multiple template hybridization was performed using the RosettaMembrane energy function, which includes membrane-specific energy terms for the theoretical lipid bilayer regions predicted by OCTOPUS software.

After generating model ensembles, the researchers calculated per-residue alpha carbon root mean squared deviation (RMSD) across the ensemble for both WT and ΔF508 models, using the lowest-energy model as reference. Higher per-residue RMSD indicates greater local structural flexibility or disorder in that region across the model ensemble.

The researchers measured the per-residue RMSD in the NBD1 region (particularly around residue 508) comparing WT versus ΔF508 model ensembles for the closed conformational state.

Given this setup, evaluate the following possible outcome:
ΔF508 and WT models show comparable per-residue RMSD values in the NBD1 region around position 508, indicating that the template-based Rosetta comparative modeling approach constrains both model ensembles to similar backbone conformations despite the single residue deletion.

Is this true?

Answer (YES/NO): NO